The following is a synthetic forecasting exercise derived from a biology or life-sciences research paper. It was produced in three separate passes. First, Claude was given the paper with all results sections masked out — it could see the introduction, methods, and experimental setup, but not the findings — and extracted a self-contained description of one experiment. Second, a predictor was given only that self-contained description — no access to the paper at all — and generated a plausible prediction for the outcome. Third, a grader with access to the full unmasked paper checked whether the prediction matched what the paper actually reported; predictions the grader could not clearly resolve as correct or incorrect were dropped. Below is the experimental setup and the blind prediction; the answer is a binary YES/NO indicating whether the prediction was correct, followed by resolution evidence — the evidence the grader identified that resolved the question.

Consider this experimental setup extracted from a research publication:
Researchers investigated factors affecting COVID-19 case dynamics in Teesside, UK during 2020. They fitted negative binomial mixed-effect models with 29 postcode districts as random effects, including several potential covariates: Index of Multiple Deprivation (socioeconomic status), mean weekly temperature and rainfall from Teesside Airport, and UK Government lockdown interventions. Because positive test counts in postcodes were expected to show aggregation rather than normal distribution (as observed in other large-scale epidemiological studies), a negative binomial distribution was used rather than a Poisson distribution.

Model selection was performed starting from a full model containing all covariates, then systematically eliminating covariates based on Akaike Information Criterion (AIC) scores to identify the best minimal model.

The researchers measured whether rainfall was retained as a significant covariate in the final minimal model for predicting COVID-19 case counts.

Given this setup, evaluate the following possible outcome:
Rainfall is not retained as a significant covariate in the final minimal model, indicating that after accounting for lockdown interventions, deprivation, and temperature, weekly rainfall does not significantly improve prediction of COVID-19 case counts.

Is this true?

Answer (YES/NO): NO